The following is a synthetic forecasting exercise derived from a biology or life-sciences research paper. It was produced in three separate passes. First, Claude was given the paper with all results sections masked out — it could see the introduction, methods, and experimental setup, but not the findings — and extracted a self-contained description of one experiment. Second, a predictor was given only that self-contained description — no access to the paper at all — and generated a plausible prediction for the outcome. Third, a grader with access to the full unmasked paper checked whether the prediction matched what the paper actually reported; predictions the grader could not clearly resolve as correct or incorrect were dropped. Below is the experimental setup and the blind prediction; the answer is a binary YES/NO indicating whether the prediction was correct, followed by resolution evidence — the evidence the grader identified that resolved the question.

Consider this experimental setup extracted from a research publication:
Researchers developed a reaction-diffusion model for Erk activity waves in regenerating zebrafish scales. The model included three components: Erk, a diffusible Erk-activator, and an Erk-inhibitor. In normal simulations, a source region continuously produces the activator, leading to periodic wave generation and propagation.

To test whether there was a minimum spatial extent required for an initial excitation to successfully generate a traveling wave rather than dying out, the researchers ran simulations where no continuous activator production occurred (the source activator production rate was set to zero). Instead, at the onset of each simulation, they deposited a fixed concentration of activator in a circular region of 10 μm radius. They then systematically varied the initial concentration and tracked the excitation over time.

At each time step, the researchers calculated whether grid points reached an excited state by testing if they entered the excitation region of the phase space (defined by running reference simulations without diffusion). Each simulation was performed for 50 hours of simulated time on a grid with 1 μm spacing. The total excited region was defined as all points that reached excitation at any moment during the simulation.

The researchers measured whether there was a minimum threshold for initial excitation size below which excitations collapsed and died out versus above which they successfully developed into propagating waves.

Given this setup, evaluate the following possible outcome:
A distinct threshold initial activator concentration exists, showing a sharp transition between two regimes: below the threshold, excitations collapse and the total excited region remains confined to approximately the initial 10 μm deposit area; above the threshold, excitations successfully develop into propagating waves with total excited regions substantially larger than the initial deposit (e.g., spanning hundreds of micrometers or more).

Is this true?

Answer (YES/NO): NO